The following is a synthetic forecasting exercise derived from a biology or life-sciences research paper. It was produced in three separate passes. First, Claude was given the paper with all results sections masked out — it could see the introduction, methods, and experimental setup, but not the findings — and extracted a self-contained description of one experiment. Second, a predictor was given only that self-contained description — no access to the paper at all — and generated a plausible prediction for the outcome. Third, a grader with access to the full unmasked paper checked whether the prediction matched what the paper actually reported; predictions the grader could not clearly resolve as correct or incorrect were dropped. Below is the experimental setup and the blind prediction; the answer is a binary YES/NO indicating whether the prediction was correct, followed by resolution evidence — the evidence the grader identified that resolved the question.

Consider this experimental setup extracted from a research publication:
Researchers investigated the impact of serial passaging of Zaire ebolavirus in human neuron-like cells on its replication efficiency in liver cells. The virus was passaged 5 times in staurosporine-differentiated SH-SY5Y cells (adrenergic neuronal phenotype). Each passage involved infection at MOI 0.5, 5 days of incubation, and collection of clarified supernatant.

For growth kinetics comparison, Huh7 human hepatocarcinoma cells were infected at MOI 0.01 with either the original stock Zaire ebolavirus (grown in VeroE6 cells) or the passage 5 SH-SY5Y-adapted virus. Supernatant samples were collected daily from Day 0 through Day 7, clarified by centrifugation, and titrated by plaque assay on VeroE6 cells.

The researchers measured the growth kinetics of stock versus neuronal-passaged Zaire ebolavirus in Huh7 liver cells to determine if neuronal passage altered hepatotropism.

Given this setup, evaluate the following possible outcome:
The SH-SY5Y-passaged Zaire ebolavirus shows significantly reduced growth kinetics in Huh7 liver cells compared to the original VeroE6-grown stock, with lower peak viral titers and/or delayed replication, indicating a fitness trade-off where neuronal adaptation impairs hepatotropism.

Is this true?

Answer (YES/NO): NO